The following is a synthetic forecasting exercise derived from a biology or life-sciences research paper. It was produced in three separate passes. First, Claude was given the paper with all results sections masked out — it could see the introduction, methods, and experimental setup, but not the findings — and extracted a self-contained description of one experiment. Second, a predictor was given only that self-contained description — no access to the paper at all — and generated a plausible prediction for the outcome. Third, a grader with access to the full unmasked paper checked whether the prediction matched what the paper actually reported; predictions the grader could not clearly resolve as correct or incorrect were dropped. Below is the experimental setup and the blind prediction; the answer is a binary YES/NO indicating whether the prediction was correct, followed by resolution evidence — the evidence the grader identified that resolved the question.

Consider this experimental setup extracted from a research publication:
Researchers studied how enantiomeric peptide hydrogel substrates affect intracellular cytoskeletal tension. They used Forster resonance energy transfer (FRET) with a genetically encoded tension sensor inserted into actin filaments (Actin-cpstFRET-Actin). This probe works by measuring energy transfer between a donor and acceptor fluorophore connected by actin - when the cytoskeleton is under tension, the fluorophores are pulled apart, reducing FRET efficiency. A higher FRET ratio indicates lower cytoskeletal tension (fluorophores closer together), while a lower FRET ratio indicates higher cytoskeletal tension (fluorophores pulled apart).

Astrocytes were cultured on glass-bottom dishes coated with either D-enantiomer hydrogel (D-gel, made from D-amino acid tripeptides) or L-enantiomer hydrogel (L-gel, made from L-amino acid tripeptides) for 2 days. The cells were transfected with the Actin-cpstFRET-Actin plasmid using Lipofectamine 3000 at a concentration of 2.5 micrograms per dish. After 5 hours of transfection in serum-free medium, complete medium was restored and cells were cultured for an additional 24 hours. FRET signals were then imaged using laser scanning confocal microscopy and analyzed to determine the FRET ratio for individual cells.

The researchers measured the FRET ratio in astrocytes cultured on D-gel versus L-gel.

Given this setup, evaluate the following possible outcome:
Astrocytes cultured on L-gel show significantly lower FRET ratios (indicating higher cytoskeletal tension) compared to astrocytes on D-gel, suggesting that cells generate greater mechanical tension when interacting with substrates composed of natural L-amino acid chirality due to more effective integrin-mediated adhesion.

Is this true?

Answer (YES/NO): YES